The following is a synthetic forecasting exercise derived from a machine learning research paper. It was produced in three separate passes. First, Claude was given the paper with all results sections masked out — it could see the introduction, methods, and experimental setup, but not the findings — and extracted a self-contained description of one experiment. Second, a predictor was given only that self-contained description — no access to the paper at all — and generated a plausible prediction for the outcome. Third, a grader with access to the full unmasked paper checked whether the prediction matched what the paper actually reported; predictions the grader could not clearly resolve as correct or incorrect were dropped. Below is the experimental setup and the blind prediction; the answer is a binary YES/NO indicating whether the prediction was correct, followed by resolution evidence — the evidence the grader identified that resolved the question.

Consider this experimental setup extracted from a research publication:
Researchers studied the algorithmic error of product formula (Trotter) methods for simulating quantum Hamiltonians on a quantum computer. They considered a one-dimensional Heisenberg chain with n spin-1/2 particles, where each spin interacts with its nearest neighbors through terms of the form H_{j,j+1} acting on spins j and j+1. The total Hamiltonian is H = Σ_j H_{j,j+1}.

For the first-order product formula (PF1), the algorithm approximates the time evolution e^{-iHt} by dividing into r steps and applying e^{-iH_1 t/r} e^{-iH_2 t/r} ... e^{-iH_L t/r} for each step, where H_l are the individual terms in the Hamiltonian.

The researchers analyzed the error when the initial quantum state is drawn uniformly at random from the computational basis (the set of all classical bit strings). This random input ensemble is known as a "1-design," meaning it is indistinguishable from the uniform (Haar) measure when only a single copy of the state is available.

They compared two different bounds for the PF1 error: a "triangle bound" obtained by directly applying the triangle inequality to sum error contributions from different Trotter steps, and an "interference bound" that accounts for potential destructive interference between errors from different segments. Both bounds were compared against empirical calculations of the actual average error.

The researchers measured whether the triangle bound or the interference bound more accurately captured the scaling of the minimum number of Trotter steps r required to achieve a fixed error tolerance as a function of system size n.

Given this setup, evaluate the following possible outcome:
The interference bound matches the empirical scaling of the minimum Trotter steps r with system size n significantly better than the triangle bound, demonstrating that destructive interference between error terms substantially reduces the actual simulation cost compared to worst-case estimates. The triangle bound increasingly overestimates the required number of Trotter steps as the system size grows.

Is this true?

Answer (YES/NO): YES